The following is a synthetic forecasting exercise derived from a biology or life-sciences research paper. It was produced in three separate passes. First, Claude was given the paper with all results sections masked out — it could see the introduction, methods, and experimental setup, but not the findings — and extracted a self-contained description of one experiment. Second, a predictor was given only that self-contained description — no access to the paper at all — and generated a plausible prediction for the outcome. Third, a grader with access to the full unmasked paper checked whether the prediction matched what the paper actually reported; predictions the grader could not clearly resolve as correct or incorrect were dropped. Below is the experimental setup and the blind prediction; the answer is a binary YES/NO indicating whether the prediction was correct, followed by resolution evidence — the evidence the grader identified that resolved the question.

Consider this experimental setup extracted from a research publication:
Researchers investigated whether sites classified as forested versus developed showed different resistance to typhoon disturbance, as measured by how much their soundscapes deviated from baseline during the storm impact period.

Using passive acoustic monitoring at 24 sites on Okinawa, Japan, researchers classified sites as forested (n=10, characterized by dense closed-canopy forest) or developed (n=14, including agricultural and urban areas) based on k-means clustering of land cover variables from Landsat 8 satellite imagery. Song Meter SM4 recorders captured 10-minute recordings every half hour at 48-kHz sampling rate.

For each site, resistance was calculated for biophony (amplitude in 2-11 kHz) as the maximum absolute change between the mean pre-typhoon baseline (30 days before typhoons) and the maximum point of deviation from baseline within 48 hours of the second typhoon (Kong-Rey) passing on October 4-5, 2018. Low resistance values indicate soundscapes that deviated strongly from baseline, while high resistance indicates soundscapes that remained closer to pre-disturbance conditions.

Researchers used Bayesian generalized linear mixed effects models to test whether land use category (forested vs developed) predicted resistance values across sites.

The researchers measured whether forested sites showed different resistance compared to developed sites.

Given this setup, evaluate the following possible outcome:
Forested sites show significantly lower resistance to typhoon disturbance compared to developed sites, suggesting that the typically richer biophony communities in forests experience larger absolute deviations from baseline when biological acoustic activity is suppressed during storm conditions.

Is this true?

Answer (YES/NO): NO